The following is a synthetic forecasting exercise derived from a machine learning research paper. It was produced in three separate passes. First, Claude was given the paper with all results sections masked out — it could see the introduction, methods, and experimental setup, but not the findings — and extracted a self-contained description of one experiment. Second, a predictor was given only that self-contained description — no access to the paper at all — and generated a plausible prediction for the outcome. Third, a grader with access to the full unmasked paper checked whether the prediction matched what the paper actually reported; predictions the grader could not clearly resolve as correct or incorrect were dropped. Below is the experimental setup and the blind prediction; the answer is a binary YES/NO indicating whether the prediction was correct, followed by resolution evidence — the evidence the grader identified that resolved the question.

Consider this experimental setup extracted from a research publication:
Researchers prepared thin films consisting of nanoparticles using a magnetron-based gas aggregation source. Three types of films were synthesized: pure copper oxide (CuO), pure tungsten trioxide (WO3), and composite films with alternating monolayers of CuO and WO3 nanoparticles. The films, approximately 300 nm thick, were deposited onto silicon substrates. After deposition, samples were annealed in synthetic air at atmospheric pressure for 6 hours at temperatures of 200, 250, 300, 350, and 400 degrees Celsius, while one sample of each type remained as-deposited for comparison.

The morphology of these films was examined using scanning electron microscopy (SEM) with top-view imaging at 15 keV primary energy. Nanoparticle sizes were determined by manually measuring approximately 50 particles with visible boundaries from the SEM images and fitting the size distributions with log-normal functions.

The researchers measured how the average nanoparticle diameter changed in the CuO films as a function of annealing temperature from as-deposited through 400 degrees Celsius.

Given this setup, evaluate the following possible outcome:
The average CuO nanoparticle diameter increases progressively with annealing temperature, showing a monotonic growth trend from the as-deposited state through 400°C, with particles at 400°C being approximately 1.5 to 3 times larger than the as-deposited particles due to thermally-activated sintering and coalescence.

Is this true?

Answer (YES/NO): NO